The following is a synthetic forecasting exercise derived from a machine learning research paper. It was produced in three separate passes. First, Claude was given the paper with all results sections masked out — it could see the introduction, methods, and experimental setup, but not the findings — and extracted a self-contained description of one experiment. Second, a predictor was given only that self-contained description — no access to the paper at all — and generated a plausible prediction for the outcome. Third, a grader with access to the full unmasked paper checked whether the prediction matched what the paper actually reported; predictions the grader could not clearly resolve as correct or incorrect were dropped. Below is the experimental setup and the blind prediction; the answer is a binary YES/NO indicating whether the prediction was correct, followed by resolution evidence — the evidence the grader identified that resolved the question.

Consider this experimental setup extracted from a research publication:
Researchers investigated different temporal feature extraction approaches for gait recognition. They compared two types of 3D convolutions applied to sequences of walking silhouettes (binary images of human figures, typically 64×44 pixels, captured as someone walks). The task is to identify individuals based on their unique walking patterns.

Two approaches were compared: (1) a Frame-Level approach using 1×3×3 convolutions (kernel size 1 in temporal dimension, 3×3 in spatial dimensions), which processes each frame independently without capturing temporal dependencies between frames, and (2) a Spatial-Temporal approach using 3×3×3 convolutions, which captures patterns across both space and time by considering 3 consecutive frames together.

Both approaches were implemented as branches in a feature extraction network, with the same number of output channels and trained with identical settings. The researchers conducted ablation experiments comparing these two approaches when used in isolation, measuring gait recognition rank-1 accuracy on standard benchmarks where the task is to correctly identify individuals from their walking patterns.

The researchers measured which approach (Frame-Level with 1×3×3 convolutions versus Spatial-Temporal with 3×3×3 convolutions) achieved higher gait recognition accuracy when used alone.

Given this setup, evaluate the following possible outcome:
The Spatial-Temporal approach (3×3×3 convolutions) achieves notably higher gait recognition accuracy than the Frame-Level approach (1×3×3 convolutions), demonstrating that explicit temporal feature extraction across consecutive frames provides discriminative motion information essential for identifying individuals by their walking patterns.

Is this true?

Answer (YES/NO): YES